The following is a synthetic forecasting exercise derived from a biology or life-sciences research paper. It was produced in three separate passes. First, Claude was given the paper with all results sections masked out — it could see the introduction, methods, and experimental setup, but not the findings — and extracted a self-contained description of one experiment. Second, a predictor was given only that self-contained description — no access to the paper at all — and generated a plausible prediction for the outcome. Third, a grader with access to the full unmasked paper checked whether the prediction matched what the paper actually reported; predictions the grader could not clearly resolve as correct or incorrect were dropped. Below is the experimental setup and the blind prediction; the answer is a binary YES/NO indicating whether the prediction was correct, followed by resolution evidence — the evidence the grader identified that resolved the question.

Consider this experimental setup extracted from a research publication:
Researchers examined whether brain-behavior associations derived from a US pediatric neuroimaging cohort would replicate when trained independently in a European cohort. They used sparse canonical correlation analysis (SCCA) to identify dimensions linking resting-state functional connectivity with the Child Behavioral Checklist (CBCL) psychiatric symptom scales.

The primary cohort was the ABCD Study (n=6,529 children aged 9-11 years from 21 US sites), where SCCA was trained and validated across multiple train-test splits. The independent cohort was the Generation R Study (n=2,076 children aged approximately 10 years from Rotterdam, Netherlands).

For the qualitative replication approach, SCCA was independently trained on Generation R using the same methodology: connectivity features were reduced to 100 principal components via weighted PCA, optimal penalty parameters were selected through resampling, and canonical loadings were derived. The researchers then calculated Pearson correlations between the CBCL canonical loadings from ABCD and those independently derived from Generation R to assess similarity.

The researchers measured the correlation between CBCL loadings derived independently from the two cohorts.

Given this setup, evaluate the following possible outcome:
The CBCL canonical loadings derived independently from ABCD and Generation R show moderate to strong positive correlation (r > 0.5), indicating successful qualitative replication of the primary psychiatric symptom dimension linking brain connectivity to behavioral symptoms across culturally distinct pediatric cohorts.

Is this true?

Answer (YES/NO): YES